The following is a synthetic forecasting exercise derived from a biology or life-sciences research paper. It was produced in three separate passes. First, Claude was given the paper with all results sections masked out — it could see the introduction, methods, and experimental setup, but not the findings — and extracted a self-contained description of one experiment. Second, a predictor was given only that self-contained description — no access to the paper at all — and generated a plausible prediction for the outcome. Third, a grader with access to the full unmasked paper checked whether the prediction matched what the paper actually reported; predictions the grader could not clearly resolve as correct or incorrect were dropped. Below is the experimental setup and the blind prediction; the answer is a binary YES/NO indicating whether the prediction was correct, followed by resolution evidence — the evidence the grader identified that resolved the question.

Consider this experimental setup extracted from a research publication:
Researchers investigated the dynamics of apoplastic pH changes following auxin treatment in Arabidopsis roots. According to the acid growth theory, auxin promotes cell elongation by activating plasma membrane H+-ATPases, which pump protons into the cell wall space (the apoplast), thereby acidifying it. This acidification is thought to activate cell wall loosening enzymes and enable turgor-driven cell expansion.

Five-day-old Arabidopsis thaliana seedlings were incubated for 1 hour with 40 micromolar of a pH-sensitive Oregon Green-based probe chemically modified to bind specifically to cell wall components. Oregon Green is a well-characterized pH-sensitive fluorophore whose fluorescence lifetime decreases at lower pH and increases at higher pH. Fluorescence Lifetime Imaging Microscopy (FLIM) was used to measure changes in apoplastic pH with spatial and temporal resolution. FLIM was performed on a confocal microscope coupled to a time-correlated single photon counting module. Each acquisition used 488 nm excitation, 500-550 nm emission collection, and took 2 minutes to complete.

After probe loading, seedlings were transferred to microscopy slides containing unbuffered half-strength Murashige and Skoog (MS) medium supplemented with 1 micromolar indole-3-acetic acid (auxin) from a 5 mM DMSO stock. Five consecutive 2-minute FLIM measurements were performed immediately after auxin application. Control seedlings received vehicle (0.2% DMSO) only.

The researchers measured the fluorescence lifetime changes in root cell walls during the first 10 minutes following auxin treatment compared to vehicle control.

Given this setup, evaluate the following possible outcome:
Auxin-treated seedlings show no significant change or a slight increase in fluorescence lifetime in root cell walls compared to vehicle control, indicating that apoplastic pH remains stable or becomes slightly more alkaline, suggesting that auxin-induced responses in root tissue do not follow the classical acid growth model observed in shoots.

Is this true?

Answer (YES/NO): NO